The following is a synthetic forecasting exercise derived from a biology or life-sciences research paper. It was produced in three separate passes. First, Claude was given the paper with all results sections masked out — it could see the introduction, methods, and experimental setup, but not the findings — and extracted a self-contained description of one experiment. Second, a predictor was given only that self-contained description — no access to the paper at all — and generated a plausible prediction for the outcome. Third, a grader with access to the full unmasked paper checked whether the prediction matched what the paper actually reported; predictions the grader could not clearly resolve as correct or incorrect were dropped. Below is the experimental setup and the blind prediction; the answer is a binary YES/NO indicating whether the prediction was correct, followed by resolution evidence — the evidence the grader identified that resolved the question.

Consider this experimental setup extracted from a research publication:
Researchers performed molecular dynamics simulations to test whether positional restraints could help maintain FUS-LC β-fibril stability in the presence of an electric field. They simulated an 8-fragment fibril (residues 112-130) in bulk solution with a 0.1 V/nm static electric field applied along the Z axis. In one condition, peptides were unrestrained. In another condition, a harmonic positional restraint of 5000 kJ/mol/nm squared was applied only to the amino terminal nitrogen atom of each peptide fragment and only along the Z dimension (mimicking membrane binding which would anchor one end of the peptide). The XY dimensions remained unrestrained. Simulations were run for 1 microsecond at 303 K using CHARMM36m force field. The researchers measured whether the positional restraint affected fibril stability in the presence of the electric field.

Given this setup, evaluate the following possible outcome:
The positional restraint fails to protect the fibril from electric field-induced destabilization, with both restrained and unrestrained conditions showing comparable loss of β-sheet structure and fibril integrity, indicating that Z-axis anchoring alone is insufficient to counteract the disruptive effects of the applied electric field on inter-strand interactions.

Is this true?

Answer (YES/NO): NO